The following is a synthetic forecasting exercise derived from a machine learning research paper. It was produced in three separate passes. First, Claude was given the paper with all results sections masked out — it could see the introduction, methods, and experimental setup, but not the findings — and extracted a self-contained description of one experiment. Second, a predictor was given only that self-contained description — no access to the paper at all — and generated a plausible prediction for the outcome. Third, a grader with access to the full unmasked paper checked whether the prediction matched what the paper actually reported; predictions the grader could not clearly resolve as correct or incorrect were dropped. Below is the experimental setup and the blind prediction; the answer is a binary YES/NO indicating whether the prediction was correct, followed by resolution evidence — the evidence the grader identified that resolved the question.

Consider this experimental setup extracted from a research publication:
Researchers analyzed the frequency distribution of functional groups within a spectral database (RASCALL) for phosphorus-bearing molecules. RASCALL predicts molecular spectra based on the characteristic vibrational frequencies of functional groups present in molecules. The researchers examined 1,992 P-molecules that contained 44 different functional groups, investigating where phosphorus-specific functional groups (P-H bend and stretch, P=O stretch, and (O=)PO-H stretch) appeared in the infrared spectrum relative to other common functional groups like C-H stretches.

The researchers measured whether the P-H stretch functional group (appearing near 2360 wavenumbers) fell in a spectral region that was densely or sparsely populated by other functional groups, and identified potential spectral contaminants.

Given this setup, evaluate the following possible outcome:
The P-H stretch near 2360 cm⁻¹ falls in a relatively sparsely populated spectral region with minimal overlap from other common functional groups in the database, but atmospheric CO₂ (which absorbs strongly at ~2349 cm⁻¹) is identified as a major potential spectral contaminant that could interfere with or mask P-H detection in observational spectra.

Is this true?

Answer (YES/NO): YES